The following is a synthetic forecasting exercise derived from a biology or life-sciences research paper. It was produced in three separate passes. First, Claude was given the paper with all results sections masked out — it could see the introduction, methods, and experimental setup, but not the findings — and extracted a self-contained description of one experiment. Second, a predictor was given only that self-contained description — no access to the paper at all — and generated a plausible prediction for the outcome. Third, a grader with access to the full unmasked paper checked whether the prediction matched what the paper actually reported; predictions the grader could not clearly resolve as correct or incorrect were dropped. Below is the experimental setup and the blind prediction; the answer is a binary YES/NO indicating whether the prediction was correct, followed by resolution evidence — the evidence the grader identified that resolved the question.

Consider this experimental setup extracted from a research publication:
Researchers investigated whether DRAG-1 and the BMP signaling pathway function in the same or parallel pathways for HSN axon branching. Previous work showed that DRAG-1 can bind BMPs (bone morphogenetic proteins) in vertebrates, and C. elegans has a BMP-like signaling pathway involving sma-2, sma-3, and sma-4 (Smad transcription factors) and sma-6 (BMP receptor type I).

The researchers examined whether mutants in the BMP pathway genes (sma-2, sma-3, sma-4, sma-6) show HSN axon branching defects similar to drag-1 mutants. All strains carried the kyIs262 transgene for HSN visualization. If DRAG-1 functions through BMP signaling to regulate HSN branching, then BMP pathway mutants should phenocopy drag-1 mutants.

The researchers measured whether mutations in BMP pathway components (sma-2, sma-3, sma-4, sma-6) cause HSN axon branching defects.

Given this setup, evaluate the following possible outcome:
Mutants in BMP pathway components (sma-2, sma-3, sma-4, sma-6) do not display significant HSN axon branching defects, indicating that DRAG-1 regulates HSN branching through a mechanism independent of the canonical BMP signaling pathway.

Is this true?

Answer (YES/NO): YES